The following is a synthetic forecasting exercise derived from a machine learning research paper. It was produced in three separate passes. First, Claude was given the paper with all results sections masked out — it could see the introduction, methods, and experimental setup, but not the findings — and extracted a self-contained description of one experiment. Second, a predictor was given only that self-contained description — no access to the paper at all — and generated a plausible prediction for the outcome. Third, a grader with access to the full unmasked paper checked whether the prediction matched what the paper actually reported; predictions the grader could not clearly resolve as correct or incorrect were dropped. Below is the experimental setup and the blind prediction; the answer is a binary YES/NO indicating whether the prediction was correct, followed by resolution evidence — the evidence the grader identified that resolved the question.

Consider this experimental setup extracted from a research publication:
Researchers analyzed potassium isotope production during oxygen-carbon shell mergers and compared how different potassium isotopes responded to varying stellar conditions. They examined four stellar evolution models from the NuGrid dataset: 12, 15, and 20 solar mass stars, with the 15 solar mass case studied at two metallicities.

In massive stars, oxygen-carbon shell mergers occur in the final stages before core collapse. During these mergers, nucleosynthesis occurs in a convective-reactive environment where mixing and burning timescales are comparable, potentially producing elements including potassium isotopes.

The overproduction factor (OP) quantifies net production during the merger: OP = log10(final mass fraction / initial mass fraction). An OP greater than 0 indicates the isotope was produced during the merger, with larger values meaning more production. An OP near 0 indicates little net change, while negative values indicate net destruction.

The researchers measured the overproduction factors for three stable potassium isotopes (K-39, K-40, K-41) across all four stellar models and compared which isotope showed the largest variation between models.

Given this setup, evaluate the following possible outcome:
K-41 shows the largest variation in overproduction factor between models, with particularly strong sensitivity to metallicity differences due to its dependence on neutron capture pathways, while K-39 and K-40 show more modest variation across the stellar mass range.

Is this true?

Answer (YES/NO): NO